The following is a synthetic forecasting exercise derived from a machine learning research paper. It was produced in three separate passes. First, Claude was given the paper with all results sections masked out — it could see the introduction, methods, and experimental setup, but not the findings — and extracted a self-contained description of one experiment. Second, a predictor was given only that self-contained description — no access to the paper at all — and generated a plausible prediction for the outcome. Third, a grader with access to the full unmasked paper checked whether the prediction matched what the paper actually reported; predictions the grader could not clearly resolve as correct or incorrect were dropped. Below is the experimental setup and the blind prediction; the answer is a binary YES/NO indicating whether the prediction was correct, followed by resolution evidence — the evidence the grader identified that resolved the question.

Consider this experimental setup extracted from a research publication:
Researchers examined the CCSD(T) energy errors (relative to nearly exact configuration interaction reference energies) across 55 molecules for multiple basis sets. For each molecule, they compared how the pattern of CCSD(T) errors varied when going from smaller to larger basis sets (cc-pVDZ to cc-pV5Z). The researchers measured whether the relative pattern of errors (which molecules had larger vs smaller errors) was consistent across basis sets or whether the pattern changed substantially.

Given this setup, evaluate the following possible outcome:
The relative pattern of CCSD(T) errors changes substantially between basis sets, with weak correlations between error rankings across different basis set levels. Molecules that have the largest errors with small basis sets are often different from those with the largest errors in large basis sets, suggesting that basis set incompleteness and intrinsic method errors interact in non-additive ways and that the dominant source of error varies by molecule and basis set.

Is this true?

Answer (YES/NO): NO